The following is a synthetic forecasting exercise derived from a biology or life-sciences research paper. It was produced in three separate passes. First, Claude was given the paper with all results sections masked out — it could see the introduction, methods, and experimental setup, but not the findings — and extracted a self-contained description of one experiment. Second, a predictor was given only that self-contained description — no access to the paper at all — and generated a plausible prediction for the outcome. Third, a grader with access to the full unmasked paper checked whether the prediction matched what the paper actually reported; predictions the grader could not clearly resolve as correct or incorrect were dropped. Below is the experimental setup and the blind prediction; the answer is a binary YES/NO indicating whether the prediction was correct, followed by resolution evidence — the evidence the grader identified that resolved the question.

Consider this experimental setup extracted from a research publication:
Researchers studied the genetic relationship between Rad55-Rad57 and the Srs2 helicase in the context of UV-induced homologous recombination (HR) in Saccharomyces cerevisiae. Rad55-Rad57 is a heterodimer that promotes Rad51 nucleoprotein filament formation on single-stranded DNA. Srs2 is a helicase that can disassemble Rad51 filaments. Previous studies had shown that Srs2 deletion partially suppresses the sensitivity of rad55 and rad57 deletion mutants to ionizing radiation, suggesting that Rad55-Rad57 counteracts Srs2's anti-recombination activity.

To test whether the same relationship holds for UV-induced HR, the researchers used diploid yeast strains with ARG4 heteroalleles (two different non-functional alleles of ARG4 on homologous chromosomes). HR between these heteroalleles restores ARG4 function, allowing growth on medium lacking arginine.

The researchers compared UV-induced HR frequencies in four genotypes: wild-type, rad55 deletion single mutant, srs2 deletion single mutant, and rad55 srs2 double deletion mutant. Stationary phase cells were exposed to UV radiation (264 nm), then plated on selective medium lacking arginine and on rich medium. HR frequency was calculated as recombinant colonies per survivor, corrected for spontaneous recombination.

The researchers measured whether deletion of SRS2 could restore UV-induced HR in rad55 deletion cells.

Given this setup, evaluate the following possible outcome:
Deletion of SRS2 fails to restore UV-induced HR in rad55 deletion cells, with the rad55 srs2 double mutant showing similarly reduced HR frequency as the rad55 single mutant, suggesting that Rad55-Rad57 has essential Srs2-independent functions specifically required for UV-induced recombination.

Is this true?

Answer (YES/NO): YES